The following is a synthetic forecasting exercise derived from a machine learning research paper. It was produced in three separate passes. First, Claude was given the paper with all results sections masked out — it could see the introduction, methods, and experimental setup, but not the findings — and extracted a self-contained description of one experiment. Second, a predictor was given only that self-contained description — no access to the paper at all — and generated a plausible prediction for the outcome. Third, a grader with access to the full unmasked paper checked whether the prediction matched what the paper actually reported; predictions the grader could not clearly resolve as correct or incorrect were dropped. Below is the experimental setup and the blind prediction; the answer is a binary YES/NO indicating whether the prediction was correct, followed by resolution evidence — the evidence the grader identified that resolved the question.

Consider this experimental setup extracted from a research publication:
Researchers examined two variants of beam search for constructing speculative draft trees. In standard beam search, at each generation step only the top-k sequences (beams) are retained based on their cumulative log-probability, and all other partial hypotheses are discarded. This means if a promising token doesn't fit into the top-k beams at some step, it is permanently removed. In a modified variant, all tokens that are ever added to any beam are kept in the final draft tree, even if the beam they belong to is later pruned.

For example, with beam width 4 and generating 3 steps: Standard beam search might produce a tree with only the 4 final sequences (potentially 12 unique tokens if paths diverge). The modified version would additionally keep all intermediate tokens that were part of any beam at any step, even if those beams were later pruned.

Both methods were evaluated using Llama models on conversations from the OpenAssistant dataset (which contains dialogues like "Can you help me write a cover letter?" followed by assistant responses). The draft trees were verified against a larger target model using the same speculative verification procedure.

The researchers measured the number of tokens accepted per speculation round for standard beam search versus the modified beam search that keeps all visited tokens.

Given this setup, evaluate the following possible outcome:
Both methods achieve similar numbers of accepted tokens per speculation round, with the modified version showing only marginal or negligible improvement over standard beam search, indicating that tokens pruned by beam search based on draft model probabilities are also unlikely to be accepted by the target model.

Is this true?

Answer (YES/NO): NO